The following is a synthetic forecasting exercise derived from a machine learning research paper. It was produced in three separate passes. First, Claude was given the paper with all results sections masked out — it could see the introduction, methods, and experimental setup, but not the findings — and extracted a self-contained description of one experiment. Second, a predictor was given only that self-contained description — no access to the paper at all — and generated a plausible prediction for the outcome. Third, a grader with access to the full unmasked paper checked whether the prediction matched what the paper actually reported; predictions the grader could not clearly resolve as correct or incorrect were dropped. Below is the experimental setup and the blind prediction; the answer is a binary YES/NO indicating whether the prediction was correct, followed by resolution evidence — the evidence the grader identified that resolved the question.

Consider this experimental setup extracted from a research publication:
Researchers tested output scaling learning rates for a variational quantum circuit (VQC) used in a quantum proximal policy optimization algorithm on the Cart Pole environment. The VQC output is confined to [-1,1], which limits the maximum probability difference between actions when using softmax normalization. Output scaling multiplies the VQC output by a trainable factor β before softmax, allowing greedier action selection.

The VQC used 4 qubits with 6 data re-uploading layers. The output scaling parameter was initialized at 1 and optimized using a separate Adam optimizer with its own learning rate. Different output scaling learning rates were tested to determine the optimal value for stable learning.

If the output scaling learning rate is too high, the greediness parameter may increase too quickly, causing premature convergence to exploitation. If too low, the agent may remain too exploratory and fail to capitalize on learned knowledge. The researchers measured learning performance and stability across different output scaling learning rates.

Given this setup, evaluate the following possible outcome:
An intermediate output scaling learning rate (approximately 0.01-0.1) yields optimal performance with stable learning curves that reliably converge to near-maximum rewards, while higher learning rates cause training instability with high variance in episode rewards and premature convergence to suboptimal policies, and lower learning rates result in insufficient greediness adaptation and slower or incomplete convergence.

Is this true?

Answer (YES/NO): NO